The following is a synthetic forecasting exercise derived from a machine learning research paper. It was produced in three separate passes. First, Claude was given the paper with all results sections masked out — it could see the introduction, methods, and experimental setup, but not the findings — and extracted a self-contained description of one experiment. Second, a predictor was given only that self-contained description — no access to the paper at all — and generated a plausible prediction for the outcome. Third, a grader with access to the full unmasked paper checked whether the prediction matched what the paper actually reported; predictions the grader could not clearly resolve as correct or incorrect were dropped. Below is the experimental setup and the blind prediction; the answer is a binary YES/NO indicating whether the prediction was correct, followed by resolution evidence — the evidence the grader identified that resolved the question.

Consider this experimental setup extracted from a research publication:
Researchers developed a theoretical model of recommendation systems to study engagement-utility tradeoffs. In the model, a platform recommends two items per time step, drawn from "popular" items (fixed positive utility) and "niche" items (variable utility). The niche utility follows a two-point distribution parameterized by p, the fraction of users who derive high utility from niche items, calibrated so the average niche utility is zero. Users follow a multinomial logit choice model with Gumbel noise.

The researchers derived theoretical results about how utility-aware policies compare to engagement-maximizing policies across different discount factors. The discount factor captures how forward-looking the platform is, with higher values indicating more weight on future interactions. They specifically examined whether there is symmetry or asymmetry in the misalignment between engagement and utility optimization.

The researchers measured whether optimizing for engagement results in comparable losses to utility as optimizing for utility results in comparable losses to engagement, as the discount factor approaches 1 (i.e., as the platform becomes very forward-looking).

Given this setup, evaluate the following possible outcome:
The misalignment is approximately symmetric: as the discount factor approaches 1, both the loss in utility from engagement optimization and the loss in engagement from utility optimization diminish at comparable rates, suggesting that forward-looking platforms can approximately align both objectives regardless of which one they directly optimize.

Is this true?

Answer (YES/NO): NO